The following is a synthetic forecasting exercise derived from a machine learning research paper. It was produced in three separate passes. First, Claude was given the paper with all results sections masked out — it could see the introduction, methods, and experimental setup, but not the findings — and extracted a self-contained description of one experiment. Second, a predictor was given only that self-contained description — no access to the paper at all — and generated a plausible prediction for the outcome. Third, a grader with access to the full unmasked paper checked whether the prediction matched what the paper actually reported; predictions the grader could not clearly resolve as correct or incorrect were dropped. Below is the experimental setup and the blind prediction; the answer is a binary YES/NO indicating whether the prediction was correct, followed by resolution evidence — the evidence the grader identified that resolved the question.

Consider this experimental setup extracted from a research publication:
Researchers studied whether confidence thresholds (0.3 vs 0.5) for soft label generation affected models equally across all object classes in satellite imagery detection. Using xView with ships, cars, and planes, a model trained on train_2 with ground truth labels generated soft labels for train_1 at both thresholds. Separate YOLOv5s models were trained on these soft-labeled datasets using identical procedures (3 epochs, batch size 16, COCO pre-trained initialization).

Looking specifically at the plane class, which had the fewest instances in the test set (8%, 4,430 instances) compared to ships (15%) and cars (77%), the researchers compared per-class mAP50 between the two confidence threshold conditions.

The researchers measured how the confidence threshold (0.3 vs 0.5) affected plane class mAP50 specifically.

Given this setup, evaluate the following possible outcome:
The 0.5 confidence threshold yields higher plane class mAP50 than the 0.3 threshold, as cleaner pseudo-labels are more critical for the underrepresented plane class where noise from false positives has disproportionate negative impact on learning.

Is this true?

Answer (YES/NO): NO